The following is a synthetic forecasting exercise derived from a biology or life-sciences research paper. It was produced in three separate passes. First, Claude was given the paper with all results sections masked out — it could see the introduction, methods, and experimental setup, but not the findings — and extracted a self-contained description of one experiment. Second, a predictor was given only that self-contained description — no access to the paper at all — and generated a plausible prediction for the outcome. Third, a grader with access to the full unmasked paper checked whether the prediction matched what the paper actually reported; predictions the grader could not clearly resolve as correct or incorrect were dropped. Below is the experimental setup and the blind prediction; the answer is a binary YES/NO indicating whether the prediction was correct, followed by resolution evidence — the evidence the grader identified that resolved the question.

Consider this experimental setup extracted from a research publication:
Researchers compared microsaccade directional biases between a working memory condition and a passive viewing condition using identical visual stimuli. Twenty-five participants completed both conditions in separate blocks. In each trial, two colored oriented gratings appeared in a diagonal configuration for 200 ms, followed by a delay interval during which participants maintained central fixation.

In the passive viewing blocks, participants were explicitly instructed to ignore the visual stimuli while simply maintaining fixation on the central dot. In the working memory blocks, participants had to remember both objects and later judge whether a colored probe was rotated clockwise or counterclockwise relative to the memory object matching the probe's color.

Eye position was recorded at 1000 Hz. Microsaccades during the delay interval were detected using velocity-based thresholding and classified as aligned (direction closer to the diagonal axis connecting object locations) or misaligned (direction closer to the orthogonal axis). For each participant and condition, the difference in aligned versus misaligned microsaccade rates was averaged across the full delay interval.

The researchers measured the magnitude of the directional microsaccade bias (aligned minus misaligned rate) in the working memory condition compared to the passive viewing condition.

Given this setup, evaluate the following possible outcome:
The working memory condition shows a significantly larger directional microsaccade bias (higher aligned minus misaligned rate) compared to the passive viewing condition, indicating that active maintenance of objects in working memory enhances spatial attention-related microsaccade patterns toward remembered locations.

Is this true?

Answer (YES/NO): YES